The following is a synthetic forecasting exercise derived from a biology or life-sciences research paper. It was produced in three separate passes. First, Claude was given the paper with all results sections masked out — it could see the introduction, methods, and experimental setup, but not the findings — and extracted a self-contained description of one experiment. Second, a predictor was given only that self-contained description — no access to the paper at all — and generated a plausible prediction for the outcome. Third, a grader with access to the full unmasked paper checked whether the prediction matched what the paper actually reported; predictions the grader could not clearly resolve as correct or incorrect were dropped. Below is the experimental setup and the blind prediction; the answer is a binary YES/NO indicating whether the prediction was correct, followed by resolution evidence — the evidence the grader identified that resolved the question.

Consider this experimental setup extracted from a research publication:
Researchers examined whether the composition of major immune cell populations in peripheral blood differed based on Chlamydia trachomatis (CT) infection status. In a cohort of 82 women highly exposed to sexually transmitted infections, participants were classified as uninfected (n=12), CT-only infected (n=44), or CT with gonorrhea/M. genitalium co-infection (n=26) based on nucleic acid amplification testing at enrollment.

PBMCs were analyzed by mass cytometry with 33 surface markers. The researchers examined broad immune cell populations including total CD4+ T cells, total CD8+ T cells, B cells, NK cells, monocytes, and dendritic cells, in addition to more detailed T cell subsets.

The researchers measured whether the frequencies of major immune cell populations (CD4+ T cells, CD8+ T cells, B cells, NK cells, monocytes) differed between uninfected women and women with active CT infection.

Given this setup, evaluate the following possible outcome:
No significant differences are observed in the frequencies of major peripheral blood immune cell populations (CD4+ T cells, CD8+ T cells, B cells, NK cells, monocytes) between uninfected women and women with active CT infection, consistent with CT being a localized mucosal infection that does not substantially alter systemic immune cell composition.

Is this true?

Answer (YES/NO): NO